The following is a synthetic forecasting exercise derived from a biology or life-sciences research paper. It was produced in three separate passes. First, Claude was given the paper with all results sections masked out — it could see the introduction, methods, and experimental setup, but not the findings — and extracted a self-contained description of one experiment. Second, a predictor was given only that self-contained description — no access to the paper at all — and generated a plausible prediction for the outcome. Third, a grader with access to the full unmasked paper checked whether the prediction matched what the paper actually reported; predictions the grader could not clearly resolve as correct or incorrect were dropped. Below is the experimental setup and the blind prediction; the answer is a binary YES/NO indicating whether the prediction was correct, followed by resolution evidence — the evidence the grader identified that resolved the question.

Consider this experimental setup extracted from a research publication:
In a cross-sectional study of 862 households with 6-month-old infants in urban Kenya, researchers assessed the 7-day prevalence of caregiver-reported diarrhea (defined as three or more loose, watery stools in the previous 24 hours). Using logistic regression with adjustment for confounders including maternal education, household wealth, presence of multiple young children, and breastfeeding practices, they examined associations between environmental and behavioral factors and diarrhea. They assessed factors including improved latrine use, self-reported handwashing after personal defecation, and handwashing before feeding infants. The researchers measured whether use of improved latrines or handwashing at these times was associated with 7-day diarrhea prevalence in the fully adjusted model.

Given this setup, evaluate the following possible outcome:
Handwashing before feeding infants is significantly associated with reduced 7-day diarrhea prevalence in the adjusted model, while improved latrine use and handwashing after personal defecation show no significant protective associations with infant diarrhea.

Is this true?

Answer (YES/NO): NO